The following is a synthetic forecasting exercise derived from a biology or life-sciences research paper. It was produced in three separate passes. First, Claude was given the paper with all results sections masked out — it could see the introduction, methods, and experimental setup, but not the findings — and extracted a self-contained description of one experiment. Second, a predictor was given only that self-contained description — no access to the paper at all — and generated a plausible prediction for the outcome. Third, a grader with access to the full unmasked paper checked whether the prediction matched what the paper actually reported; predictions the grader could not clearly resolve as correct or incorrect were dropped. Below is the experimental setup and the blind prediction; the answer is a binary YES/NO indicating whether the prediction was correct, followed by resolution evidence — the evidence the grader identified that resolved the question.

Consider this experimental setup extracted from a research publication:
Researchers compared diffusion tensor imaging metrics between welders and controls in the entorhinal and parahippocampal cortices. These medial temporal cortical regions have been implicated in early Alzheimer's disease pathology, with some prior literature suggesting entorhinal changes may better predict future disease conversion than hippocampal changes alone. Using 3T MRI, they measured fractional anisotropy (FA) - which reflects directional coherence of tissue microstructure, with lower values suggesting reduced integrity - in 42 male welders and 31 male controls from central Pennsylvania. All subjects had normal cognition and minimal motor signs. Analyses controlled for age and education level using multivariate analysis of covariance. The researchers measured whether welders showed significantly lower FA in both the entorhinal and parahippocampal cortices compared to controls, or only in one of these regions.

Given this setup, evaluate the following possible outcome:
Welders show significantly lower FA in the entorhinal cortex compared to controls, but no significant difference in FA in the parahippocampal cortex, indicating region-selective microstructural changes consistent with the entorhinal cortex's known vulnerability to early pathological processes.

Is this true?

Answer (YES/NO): NO